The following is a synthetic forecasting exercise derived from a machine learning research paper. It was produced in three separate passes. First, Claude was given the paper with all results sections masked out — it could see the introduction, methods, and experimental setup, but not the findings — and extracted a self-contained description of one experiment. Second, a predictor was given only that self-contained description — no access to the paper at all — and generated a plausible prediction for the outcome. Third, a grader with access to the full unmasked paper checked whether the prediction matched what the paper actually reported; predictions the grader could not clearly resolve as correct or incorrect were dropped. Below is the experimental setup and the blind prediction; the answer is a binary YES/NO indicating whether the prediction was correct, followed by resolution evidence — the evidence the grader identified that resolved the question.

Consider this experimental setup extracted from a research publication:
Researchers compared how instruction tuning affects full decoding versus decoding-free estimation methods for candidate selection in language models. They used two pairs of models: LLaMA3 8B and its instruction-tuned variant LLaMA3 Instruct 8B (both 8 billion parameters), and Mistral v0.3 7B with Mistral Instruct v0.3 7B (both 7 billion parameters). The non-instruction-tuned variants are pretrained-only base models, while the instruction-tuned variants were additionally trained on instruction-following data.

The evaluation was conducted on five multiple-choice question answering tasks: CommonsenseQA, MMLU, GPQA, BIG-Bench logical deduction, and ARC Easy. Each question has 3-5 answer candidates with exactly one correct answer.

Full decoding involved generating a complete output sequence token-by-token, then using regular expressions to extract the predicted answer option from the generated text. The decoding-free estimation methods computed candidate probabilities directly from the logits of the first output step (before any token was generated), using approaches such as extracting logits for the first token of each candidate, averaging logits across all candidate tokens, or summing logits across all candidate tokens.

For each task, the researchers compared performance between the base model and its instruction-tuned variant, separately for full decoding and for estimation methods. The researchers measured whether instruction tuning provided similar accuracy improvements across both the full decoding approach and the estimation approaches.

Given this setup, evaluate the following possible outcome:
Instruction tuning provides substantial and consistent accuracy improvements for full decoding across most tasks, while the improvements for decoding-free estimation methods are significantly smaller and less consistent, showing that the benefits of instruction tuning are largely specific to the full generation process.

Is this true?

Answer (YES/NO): YES